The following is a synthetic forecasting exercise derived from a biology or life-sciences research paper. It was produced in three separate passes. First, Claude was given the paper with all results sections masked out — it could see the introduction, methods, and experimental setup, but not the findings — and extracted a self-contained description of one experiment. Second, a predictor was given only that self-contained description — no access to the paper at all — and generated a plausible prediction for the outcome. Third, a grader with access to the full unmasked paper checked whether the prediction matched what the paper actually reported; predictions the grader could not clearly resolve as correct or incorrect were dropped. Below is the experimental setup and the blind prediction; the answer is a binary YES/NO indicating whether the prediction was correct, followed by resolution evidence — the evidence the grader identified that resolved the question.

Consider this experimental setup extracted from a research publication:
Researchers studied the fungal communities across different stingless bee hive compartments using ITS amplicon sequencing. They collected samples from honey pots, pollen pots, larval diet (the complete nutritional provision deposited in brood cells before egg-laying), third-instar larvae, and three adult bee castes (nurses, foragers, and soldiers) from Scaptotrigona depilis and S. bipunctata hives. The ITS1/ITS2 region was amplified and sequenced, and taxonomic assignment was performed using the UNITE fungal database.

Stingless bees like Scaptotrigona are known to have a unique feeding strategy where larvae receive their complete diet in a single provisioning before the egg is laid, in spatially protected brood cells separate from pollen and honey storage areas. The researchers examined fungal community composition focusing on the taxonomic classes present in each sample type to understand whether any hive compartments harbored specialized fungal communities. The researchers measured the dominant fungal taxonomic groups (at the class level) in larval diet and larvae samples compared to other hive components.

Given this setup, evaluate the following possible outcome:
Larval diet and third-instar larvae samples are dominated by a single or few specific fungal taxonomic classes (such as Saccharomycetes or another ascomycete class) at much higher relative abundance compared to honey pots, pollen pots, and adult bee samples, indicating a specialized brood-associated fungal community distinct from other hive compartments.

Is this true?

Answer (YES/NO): YES